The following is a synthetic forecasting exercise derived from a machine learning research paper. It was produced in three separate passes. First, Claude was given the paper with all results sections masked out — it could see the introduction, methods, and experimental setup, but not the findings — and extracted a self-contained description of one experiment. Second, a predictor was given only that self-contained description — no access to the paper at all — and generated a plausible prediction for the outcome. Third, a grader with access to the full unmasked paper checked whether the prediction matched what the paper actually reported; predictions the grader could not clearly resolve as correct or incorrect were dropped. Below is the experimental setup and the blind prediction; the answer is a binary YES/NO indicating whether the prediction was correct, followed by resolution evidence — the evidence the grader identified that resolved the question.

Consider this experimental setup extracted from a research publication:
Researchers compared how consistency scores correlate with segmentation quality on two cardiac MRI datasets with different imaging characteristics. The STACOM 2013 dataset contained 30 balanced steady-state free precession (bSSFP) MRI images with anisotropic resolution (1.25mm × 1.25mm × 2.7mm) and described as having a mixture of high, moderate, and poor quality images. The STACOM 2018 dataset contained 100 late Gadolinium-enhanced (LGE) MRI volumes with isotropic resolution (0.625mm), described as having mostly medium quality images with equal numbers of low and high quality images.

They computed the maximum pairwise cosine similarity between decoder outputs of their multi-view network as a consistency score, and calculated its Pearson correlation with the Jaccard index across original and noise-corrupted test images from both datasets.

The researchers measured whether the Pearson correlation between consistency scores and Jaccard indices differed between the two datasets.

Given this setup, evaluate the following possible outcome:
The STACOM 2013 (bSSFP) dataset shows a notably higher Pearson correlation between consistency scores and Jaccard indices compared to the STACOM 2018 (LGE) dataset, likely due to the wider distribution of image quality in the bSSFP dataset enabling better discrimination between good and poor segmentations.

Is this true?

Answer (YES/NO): NO